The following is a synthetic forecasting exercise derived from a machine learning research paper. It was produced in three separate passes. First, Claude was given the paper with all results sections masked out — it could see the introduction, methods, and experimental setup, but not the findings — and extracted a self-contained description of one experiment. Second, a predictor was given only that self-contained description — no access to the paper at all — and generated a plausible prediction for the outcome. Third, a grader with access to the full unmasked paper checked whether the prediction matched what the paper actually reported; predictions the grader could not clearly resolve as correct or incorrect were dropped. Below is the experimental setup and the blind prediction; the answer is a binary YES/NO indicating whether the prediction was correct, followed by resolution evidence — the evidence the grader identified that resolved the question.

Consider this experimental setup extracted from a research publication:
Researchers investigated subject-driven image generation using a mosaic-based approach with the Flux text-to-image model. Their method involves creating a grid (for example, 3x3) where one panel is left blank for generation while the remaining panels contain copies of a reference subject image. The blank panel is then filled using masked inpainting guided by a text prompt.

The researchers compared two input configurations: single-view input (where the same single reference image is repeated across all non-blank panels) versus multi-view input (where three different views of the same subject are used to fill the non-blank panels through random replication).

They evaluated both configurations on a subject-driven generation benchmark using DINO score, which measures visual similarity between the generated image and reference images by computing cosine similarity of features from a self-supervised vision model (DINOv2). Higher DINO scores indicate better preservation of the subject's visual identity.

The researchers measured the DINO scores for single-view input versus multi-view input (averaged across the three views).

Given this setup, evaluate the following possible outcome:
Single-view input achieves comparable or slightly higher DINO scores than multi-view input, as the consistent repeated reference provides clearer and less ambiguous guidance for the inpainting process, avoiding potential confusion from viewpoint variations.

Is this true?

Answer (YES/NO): YES